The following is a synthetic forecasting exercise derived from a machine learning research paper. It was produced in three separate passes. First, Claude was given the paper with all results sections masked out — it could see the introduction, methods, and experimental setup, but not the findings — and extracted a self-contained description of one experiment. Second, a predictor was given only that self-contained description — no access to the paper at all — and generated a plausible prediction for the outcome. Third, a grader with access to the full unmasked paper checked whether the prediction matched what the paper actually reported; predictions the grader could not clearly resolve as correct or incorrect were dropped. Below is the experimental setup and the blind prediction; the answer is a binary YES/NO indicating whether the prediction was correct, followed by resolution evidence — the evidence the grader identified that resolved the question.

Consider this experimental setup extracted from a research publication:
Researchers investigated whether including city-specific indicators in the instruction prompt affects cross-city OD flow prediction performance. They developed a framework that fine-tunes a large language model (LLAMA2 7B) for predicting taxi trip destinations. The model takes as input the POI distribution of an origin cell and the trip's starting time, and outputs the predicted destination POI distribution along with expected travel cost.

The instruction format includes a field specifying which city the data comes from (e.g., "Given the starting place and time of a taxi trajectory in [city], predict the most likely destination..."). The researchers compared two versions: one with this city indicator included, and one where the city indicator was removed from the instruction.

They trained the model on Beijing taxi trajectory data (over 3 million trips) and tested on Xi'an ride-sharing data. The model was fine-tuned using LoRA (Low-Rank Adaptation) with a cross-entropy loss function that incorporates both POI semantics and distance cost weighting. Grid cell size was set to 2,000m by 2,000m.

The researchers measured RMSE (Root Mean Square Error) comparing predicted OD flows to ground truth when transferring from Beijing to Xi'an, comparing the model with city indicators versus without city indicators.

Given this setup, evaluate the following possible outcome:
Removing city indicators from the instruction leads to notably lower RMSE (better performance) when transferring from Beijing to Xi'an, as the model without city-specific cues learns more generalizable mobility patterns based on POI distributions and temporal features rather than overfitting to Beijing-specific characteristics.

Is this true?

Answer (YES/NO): NO